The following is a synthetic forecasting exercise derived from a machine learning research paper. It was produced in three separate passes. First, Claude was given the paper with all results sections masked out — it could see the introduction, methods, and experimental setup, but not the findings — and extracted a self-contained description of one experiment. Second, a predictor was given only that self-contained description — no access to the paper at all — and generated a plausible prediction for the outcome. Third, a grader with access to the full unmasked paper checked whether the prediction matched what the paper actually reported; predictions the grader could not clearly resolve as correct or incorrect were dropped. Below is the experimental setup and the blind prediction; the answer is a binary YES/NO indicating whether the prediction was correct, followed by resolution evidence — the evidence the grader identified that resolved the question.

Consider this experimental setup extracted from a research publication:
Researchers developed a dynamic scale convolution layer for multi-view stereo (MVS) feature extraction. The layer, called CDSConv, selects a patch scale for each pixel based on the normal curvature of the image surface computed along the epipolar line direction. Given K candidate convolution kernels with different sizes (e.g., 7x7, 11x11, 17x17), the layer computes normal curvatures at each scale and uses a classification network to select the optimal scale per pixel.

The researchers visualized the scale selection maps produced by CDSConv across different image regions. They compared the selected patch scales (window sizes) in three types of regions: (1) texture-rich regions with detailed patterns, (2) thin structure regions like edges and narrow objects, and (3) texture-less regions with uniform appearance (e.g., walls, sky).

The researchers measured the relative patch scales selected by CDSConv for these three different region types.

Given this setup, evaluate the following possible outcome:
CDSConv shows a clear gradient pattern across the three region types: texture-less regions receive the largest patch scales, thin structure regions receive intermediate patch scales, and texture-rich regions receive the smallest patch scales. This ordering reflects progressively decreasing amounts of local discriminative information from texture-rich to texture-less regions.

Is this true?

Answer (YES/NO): NO